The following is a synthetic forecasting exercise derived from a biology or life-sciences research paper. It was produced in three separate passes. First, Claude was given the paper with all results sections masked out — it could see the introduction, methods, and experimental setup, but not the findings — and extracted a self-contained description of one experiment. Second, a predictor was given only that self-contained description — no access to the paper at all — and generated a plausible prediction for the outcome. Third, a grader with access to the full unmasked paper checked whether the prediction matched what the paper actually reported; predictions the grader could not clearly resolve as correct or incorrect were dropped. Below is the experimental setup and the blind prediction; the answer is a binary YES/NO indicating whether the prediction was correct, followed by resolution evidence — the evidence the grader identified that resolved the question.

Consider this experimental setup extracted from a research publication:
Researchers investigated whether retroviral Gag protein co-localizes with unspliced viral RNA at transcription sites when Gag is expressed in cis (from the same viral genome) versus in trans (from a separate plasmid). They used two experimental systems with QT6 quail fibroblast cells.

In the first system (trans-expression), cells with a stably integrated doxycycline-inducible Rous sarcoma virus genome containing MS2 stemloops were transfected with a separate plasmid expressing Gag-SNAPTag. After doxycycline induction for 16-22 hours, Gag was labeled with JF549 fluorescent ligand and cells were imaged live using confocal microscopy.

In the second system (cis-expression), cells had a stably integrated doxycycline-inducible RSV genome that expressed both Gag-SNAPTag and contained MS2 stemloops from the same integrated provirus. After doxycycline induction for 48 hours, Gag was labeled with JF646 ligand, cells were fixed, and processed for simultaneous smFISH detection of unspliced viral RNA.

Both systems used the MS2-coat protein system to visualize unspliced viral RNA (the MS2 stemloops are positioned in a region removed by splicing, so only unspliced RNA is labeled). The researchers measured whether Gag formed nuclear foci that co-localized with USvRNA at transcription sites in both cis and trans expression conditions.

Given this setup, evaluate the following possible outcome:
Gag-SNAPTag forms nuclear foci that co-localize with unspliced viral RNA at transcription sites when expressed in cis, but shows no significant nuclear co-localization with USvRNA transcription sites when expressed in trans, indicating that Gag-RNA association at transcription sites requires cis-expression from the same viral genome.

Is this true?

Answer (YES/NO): NO